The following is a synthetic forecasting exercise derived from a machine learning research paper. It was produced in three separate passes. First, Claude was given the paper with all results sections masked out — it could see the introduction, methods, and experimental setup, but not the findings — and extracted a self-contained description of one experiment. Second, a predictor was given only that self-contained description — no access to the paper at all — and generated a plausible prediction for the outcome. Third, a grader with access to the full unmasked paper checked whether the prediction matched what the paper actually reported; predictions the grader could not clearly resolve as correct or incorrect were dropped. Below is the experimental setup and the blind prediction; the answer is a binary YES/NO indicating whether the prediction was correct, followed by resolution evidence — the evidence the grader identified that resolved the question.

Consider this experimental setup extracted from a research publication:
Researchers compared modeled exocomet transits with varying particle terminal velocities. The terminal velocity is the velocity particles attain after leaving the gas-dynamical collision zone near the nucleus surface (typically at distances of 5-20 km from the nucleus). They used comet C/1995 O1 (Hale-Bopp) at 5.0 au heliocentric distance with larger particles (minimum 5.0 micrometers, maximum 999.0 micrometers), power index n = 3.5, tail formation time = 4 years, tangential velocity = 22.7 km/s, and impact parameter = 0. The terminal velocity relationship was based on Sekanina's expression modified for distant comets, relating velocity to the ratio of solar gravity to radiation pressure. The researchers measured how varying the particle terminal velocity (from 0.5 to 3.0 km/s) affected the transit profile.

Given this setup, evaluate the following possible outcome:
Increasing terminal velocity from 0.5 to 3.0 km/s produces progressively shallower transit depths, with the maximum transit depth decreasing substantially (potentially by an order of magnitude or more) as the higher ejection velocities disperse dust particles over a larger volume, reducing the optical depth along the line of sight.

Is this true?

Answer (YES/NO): NO